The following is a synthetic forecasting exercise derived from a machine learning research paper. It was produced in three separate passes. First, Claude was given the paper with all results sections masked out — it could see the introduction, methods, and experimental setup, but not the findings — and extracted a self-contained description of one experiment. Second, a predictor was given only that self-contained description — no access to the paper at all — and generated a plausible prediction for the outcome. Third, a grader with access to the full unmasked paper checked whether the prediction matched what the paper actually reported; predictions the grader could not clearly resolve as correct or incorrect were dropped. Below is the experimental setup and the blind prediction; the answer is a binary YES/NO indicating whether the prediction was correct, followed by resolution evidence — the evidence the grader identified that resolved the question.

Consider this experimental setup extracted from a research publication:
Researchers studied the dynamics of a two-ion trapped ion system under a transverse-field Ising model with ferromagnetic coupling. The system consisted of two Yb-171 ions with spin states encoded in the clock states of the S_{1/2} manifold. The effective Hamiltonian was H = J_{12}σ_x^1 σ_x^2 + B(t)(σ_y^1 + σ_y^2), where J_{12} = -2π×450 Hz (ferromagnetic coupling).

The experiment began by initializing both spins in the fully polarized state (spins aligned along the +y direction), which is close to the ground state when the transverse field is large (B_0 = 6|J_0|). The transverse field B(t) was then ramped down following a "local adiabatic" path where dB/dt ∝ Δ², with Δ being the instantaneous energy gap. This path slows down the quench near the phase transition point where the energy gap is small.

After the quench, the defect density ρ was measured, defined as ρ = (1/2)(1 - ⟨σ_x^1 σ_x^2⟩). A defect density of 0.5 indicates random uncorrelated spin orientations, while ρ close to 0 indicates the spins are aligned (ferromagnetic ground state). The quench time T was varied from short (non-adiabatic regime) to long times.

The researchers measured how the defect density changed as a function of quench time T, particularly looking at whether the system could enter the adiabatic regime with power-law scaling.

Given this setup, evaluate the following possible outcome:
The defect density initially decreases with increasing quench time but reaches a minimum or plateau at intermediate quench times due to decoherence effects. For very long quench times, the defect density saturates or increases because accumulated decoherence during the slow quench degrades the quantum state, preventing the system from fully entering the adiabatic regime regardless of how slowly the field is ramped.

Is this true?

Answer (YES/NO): NO